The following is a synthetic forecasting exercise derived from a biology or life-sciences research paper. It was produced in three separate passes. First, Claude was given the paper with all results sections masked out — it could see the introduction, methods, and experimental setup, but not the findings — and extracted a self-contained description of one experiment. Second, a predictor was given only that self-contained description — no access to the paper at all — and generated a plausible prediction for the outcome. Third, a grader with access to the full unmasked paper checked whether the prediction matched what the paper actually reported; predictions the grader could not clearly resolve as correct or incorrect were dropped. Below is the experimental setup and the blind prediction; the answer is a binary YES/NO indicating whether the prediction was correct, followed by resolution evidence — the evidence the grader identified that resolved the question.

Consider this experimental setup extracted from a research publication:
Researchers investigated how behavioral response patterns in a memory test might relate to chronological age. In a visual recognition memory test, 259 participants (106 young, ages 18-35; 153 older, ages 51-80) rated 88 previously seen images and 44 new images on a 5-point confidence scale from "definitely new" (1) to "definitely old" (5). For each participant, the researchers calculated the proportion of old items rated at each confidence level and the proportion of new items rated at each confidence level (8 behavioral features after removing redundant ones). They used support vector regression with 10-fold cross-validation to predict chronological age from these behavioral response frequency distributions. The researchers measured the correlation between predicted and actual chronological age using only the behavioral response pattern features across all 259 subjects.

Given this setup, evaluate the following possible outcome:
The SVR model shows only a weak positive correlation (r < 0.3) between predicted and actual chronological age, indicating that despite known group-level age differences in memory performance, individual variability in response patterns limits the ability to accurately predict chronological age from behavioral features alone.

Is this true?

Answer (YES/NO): NO